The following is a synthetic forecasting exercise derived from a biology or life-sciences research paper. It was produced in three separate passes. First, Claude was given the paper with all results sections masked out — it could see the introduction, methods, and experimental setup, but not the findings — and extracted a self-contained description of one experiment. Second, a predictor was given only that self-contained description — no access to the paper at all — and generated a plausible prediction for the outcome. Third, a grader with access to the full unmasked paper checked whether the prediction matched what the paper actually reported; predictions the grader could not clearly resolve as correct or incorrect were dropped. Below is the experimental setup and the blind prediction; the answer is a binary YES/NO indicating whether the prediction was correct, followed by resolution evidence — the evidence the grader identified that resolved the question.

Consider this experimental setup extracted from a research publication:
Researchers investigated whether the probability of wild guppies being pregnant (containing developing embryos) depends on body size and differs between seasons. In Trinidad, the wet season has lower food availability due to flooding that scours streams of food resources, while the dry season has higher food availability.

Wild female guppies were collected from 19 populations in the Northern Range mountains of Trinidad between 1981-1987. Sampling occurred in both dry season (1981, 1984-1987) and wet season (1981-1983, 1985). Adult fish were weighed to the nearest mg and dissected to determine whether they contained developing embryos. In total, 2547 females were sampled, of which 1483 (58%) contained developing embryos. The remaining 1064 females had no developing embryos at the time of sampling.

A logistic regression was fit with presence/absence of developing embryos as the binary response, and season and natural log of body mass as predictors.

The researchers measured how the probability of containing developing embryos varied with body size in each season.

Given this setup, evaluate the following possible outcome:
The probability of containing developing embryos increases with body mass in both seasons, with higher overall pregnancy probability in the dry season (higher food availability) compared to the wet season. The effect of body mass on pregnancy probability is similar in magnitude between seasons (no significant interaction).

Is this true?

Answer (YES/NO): NO